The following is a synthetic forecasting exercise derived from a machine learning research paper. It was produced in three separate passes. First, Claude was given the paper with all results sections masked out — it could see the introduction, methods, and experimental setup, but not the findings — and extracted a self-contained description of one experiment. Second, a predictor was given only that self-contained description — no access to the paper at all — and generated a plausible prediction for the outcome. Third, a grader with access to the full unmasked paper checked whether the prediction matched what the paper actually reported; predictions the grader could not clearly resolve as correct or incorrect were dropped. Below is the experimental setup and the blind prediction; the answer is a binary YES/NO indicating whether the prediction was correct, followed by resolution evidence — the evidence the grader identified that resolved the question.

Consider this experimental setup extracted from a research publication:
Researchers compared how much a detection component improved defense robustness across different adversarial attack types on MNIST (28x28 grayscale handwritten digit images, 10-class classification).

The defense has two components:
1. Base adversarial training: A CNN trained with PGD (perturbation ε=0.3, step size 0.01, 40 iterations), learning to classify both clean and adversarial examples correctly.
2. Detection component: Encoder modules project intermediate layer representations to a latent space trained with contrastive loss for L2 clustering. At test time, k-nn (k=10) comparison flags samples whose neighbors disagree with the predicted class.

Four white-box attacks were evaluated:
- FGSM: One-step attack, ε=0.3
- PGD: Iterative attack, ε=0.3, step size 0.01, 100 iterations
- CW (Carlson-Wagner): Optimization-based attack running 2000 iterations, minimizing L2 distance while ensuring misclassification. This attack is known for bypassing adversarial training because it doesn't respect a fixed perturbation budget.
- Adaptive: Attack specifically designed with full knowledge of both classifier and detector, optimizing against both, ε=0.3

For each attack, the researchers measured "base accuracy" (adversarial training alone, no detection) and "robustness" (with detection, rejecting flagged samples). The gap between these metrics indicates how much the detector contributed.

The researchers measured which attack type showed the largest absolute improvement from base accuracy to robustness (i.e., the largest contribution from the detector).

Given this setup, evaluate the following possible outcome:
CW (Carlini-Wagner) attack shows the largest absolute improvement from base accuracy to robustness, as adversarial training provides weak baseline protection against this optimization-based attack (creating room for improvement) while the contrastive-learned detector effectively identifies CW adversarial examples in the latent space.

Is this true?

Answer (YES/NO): YES